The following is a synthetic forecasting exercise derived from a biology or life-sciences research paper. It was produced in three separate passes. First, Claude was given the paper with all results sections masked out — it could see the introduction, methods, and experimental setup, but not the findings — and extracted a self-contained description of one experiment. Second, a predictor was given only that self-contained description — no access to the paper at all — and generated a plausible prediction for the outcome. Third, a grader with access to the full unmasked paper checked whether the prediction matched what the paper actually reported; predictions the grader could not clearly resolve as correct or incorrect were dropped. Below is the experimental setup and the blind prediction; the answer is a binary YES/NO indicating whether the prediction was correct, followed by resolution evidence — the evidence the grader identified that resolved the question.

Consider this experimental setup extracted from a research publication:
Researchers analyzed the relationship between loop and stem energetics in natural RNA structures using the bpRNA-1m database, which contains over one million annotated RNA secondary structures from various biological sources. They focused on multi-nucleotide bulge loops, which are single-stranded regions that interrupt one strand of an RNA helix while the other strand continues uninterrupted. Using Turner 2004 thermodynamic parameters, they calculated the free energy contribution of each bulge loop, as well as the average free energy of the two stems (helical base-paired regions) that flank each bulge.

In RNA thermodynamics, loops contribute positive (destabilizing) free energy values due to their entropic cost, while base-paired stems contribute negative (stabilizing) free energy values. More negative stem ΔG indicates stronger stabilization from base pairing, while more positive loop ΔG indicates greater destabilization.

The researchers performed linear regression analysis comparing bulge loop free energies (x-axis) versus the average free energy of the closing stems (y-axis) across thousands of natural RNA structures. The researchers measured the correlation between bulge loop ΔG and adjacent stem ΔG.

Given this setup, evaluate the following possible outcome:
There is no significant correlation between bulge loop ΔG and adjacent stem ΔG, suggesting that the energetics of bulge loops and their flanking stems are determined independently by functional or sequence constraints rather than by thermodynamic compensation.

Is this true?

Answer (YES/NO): NO